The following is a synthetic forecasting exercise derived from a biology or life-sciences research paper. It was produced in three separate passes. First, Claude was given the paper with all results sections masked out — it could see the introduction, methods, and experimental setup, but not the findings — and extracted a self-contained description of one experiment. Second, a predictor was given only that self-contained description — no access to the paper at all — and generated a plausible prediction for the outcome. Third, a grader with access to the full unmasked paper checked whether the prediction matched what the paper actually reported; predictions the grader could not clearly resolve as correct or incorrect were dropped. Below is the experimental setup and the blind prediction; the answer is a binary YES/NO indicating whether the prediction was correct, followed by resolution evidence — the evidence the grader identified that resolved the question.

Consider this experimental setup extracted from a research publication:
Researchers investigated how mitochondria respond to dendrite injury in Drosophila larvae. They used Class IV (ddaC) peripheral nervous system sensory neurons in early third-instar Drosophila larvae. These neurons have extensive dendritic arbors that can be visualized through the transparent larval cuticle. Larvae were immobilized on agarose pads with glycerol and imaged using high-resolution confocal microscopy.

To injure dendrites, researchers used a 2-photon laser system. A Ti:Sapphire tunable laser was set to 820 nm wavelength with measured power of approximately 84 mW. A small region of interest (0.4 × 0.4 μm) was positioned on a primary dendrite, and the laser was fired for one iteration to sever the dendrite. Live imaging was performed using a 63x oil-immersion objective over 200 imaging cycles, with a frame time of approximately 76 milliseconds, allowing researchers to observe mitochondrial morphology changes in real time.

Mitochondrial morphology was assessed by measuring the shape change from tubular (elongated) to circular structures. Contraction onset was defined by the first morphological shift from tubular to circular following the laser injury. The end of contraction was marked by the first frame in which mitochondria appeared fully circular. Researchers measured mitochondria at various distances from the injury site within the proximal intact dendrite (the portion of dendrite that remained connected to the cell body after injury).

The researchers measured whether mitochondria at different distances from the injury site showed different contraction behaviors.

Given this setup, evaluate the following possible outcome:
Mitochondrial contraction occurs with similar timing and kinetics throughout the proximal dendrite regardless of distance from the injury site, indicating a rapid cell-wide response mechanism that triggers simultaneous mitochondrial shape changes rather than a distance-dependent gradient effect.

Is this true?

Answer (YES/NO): NO